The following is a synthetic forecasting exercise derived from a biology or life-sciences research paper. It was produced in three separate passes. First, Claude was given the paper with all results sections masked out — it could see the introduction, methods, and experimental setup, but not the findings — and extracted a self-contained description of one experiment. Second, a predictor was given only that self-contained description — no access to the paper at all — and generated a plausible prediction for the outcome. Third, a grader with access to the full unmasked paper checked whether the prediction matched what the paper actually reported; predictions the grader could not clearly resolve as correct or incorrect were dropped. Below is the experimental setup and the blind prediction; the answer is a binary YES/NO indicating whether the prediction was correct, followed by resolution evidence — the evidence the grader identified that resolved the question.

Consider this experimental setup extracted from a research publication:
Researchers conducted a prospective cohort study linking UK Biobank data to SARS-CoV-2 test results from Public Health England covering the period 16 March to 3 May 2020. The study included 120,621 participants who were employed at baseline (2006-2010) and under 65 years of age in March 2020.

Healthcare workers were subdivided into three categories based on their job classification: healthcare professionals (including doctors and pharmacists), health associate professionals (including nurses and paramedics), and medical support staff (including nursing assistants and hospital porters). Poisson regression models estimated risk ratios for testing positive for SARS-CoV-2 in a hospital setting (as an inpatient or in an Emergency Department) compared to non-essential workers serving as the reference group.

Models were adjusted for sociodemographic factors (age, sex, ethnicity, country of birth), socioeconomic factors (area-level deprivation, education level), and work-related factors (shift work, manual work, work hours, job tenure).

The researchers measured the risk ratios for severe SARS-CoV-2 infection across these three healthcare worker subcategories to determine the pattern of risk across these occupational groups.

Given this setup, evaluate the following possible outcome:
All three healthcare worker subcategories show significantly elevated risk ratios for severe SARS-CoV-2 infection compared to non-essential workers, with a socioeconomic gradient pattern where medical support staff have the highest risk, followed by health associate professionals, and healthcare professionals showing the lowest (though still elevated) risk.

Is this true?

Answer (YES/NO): YES